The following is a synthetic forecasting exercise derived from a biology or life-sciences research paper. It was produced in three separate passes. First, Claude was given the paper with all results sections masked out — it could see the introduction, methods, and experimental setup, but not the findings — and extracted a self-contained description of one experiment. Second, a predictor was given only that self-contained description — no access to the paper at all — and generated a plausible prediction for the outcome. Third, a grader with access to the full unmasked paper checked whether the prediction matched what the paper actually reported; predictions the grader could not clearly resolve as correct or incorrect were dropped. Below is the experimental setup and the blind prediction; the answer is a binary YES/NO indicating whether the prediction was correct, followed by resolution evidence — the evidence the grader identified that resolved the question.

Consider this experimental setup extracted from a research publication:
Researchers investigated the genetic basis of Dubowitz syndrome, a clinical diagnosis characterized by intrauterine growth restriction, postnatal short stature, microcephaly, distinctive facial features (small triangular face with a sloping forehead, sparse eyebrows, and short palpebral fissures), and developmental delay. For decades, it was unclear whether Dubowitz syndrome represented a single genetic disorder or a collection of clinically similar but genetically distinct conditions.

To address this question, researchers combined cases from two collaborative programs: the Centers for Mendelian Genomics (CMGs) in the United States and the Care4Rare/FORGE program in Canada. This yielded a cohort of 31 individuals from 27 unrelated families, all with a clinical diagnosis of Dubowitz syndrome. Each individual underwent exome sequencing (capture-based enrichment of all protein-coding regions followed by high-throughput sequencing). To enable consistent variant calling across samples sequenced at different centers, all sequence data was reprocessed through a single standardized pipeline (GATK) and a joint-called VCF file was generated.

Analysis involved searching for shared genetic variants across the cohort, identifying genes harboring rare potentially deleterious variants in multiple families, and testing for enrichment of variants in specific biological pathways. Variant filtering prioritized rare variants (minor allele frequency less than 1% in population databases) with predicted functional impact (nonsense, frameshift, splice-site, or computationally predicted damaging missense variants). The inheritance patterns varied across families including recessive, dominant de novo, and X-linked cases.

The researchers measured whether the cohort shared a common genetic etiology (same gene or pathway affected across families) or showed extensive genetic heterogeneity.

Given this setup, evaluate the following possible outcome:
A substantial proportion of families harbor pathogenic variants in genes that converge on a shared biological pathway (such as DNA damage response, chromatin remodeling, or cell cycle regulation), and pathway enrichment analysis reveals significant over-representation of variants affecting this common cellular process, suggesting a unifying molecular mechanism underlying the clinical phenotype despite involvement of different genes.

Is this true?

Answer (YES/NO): NO